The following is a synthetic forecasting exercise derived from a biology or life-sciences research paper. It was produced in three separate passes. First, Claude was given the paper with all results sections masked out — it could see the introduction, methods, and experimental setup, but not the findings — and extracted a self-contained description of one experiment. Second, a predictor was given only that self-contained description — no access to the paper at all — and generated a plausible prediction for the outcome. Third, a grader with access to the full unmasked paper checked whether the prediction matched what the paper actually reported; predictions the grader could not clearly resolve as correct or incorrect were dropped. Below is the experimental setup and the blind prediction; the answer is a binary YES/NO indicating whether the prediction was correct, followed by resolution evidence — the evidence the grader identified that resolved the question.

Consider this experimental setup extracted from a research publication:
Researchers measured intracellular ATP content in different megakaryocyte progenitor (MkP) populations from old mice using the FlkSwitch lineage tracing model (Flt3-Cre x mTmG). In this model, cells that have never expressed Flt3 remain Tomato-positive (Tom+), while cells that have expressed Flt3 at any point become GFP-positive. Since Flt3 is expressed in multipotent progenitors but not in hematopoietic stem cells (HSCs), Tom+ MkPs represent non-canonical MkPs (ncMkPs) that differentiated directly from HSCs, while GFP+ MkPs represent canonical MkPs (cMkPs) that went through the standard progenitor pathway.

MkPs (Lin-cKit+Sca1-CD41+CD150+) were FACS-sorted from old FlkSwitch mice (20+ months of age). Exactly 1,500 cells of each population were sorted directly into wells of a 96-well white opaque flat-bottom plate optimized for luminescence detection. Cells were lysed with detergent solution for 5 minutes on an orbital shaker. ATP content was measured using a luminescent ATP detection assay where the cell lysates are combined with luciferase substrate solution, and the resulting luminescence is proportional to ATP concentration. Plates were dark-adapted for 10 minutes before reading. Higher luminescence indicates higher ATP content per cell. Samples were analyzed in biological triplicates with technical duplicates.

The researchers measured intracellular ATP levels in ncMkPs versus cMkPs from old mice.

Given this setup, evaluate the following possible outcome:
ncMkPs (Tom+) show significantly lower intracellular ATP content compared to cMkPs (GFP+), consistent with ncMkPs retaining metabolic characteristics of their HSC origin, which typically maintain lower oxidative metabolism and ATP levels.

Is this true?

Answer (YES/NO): NO